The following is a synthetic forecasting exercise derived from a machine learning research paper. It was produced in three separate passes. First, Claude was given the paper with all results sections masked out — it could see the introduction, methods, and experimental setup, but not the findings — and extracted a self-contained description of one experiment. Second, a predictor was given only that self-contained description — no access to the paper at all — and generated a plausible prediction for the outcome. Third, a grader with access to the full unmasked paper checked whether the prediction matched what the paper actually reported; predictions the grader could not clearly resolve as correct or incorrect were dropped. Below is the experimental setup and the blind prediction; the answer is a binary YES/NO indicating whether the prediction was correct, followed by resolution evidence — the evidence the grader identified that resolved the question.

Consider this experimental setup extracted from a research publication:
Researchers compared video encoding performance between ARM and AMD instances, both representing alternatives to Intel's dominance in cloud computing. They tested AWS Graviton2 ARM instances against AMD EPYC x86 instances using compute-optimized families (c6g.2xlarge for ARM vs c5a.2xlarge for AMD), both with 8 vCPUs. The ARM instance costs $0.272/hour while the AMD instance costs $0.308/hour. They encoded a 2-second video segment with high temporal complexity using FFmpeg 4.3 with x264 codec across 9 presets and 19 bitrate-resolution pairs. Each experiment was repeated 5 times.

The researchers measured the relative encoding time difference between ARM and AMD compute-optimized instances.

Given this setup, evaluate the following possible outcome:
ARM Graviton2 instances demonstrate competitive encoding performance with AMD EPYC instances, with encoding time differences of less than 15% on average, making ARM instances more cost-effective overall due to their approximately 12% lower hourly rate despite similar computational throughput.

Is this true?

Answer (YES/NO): NO